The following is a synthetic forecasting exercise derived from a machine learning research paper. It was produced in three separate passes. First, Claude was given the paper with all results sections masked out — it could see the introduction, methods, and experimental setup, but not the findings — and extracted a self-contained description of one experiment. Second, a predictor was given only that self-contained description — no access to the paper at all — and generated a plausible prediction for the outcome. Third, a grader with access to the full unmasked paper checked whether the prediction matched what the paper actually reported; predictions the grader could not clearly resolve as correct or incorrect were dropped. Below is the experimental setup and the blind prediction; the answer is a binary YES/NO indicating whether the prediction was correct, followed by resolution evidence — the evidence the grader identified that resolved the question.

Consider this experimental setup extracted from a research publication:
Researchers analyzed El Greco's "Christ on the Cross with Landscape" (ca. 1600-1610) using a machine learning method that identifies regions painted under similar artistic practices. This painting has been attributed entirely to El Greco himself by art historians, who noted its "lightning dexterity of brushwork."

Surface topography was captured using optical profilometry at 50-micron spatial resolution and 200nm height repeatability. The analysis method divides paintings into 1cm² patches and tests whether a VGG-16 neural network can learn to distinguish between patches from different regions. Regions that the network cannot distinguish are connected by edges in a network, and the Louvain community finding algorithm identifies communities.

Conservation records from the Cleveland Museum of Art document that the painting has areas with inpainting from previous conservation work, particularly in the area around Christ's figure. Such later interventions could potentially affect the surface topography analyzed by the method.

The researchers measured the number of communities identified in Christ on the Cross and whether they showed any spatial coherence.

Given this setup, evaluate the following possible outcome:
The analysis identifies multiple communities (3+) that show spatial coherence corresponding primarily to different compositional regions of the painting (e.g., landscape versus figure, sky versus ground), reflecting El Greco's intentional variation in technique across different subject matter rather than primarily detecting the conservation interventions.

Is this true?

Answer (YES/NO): NO